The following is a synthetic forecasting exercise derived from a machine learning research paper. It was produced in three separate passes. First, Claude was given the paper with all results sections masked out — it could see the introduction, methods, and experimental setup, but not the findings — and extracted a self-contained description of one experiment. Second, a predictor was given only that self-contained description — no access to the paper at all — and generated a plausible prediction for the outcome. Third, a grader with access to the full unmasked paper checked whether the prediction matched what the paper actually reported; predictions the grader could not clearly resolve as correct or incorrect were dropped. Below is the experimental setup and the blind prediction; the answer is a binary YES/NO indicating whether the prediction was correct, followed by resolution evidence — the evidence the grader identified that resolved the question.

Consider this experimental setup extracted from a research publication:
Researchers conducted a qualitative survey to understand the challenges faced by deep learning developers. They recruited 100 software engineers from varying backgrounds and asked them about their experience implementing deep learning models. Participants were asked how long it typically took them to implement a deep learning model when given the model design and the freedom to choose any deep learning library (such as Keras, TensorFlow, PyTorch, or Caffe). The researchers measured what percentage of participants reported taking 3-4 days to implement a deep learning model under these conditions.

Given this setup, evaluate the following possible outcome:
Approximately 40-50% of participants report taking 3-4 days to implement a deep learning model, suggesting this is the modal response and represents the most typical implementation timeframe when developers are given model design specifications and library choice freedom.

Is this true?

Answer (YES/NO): NO